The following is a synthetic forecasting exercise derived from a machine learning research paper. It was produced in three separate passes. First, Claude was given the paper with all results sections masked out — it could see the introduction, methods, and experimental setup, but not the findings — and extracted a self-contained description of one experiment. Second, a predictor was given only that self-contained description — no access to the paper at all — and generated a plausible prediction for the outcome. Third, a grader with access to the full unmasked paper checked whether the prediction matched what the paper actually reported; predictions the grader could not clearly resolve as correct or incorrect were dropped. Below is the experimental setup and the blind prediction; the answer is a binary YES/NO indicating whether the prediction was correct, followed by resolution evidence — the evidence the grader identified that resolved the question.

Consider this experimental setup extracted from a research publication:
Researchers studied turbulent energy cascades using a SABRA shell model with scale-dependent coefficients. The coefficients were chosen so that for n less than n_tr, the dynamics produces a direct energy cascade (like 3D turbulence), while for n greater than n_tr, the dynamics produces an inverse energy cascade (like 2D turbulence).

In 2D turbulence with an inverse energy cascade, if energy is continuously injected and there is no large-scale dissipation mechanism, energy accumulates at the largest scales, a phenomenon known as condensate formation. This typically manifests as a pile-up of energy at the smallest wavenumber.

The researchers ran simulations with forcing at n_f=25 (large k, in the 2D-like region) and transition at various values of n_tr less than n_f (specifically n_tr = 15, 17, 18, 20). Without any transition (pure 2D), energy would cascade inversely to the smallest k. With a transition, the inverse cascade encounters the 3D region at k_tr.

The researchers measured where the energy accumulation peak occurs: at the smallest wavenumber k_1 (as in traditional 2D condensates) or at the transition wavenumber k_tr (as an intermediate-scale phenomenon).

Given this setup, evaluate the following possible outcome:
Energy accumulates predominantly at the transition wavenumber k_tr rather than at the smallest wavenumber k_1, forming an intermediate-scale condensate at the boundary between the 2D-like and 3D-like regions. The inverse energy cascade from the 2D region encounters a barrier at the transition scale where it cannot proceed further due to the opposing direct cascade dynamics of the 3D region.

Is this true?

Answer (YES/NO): YES